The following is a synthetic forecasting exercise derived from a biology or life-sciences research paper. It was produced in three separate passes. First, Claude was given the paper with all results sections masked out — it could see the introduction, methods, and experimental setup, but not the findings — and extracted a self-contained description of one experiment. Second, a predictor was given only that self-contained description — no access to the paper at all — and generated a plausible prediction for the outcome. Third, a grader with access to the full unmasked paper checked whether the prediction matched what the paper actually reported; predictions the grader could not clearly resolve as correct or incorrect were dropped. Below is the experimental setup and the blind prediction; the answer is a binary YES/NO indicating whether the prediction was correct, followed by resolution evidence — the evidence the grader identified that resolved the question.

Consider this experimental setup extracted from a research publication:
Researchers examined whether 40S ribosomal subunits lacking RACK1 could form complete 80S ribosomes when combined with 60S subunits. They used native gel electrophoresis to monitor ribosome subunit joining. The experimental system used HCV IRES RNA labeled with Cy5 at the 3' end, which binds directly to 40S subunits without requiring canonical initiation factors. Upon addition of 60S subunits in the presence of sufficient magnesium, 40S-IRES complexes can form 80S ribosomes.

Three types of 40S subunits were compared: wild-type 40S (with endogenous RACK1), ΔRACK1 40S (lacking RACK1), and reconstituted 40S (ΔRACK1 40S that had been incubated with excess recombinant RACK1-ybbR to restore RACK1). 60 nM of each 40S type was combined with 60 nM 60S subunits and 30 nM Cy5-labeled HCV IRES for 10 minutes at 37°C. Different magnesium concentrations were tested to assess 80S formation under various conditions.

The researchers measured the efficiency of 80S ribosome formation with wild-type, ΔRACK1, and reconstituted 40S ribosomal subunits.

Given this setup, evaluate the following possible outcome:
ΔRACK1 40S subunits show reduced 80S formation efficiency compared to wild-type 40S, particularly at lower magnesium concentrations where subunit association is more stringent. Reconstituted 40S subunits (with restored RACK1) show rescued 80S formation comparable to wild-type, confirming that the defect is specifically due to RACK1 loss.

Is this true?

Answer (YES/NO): NO